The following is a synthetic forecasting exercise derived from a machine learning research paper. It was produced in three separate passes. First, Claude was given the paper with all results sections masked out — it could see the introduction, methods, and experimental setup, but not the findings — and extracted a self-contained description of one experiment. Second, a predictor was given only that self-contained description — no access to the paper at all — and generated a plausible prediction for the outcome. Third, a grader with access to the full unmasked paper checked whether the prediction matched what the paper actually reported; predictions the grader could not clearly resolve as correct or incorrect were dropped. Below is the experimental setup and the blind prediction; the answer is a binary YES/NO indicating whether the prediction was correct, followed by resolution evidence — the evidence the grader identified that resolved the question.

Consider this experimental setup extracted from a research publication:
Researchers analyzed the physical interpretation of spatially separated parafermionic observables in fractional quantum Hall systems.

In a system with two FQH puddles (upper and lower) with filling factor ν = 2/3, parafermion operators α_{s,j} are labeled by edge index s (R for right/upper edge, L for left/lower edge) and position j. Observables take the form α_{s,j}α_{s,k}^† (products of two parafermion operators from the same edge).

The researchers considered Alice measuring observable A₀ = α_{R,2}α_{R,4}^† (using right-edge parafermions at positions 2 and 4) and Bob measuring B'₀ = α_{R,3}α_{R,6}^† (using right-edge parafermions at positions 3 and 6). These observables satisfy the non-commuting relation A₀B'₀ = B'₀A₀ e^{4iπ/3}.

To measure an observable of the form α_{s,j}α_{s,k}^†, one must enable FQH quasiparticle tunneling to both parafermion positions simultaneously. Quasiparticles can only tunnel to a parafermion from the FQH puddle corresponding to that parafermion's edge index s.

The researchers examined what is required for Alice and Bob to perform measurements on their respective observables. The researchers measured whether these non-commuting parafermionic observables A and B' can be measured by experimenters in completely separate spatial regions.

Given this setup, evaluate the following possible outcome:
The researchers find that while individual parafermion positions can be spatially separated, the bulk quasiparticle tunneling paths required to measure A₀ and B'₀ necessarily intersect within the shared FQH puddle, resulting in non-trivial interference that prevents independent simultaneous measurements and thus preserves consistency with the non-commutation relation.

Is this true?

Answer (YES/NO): NO